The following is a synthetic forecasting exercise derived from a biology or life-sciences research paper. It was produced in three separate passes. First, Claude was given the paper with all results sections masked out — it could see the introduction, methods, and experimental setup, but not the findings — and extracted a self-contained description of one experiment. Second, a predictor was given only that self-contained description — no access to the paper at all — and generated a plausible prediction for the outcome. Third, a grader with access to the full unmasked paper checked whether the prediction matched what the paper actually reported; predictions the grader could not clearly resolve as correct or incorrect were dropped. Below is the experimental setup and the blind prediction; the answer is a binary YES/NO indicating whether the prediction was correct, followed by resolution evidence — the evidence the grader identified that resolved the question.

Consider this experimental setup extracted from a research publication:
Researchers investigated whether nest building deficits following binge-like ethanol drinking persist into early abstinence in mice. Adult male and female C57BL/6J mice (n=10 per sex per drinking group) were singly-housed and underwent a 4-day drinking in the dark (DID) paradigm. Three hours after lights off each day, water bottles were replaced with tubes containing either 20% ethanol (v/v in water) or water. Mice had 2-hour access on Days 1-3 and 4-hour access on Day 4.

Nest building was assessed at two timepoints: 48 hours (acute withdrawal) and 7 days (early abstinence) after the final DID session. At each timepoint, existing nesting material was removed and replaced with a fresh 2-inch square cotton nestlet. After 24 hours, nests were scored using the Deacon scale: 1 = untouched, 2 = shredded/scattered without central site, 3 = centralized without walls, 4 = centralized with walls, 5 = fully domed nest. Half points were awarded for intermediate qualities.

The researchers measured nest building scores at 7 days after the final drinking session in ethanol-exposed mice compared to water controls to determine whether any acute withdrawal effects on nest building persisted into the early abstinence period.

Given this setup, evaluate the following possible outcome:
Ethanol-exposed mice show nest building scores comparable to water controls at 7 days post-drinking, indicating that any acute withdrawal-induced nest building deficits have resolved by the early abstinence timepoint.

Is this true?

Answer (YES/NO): NO